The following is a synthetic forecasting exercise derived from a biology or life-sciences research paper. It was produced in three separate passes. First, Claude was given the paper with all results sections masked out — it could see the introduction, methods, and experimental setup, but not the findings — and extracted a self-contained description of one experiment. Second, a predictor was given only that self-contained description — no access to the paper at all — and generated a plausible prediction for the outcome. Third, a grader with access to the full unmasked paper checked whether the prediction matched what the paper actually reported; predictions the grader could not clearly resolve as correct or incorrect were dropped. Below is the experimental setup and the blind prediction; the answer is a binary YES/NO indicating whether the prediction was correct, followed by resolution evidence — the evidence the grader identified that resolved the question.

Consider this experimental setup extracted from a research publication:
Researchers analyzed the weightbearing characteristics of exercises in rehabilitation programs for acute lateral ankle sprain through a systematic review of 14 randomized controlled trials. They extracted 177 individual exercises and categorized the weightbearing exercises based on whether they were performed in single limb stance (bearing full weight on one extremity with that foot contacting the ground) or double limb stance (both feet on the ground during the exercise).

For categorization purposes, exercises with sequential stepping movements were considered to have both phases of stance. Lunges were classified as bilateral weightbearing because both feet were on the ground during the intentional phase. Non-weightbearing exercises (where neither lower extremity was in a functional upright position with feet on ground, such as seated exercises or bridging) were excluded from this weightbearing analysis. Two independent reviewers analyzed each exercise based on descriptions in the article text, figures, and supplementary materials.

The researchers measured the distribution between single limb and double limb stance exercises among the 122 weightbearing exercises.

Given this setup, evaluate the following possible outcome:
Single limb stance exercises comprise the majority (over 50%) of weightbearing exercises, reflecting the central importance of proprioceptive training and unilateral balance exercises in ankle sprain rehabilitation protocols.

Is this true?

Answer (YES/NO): NO